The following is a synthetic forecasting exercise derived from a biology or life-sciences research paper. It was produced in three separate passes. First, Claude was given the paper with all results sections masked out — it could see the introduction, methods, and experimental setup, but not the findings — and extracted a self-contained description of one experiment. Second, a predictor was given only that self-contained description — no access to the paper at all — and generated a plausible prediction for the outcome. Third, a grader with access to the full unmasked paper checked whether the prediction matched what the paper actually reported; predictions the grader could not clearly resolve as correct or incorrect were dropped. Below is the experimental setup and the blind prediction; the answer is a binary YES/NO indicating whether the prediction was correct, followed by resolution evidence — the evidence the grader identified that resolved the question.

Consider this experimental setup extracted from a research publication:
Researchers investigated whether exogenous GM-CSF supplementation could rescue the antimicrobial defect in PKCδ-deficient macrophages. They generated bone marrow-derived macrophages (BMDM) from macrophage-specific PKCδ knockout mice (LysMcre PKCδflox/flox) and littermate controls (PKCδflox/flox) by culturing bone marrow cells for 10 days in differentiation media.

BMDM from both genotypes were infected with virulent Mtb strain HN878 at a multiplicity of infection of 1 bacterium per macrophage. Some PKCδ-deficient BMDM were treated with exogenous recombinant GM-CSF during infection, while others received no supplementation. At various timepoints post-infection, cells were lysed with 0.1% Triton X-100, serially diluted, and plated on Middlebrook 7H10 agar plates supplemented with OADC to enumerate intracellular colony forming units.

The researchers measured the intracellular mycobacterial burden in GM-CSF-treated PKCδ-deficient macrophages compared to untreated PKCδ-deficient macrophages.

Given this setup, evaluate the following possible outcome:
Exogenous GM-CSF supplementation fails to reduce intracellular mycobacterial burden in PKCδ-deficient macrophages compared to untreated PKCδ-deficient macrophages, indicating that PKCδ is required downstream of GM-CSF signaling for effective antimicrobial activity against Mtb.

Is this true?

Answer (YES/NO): NO